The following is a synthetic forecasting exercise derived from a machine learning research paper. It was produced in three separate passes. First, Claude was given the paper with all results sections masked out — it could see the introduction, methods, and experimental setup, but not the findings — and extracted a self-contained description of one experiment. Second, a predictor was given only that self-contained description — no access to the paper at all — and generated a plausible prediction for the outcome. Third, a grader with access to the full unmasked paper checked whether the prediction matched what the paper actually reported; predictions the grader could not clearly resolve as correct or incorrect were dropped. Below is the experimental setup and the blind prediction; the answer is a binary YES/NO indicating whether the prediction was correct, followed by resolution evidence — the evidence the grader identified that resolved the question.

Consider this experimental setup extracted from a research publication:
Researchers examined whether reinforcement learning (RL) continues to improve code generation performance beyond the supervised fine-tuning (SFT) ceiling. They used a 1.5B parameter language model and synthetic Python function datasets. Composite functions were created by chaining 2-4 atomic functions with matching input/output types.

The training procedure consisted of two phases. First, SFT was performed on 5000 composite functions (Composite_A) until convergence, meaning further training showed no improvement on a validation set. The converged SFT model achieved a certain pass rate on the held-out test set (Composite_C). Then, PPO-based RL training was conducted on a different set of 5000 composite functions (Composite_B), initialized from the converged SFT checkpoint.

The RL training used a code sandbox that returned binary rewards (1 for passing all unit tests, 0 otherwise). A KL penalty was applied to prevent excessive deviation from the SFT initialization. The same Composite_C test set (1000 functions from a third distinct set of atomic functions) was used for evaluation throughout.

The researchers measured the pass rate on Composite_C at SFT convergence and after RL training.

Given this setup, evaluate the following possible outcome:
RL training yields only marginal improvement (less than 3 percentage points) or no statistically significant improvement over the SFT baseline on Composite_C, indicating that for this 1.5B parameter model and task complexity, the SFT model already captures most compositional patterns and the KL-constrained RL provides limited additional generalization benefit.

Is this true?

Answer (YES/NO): NO